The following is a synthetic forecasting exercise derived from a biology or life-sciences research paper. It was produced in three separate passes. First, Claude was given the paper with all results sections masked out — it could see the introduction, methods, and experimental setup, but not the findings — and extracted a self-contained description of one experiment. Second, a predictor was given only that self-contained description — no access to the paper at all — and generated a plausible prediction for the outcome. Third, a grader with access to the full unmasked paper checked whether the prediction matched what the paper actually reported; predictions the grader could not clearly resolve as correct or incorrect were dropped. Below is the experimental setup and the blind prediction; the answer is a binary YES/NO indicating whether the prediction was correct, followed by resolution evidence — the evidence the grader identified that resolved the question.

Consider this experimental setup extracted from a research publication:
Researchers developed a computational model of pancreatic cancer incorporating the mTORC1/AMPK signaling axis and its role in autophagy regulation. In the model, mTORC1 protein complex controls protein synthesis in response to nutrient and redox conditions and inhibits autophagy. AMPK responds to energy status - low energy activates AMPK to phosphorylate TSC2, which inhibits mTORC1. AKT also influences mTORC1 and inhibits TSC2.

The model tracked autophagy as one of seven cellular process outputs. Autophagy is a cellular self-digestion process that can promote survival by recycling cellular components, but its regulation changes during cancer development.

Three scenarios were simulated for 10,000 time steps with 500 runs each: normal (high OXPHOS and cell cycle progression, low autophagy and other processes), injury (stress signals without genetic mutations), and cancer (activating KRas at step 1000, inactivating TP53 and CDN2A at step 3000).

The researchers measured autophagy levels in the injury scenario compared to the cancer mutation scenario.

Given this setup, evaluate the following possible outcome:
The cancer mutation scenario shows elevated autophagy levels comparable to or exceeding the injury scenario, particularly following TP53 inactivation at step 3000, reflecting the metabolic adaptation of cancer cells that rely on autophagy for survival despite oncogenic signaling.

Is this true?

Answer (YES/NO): NO